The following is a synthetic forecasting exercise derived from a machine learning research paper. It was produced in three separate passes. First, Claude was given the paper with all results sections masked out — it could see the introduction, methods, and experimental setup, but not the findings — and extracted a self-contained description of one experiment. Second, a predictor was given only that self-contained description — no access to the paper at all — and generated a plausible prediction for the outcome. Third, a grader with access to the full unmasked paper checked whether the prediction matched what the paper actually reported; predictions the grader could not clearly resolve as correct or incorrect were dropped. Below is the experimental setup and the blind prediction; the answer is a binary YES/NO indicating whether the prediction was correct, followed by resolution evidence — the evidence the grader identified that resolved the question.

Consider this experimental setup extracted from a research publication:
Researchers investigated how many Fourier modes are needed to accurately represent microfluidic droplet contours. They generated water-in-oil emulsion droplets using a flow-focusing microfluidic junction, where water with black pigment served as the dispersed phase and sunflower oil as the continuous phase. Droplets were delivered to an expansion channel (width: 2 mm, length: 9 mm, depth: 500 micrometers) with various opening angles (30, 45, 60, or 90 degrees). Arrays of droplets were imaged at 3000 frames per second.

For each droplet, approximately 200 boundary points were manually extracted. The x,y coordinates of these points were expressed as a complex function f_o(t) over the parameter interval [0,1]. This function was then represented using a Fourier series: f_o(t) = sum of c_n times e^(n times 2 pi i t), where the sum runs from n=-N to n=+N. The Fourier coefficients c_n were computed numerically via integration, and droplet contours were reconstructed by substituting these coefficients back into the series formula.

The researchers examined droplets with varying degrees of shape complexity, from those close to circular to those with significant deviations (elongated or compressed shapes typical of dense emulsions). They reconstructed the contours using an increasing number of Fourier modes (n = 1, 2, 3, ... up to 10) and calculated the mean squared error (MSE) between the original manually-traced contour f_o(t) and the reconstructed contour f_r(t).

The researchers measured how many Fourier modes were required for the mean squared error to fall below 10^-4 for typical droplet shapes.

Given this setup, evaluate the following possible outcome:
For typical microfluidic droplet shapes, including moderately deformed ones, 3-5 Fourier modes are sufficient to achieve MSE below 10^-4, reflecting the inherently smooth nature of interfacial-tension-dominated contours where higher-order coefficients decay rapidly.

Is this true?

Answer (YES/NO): NO